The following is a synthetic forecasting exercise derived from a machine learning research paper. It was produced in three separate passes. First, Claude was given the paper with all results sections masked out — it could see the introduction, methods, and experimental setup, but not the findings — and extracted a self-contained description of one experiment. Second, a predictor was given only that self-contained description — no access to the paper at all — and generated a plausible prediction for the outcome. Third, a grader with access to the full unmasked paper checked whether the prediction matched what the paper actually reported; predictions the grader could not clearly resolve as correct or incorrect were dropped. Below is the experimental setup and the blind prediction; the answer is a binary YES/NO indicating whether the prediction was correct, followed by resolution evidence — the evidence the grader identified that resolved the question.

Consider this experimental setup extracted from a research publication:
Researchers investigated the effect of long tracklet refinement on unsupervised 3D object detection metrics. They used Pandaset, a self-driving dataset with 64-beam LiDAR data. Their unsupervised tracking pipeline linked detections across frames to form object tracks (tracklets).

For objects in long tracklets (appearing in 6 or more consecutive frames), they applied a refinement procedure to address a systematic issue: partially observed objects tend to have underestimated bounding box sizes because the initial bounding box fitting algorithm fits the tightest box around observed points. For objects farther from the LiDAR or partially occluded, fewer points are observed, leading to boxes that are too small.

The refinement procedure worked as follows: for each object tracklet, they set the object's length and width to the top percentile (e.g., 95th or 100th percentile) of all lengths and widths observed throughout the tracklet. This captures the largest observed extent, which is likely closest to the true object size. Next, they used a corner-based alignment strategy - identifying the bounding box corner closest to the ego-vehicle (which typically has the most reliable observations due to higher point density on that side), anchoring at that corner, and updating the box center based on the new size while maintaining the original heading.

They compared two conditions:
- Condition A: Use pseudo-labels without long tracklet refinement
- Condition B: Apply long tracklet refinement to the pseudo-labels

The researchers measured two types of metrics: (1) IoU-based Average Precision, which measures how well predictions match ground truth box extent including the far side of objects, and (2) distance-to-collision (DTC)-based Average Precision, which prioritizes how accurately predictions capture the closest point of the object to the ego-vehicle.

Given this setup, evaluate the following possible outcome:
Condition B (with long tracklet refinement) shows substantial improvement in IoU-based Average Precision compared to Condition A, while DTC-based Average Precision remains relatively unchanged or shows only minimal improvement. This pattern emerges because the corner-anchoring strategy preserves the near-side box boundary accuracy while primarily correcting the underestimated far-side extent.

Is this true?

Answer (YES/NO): NO